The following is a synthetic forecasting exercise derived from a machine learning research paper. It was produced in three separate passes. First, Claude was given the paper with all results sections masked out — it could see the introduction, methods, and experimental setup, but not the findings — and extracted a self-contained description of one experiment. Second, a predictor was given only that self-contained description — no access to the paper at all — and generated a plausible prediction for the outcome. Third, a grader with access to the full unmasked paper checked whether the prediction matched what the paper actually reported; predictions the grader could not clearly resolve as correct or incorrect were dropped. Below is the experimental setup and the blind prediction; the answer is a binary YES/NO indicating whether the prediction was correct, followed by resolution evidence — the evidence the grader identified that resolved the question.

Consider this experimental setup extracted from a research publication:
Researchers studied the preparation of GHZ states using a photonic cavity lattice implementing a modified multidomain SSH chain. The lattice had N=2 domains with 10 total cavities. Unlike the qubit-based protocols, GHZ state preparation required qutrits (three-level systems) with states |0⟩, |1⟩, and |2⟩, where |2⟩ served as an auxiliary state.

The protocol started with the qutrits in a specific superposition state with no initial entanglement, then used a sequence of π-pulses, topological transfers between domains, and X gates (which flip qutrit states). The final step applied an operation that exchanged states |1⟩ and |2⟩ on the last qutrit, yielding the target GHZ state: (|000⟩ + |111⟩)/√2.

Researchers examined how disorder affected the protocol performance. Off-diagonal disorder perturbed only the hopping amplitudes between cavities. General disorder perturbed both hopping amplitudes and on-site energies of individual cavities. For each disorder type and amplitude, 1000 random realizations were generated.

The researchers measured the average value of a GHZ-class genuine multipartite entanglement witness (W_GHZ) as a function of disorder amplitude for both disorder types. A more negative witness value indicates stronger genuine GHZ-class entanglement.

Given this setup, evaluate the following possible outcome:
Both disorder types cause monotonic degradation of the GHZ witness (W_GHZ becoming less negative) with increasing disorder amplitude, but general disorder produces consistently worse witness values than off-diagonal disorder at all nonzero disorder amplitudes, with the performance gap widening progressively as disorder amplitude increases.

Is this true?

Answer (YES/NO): NO